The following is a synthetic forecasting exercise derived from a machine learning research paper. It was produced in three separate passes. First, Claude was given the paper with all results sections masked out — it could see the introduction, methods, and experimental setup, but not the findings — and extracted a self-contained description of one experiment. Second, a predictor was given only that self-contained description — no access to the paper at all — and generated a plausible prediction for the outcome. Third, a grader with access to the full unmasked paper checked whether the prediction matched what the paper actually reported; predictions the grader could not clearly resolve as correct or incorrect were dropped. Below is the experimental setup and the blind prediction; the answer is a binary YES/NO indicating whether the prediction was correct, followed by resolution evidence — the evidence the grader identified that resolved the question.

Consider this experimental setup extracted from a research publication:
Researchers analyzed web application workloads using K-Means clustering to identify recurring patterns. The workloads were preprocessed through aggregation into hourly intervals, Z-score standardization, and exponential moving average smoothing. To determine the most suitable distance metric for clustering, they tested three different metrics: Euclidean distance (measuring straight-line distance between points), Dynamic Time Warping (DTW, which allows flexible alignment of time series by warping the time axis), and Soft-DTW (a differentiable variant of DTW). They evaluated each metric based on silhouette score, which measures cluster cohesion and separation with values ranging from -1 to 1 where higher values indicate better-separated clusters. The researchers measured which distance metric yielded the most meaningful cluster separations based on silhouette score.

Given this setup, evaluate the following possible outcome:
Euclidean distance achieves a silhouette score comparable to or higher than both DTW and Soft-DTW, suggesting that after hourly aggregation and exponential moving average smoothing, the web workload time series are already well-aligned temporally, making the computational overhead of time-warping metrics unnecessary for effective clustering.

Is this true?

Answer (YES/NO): YES